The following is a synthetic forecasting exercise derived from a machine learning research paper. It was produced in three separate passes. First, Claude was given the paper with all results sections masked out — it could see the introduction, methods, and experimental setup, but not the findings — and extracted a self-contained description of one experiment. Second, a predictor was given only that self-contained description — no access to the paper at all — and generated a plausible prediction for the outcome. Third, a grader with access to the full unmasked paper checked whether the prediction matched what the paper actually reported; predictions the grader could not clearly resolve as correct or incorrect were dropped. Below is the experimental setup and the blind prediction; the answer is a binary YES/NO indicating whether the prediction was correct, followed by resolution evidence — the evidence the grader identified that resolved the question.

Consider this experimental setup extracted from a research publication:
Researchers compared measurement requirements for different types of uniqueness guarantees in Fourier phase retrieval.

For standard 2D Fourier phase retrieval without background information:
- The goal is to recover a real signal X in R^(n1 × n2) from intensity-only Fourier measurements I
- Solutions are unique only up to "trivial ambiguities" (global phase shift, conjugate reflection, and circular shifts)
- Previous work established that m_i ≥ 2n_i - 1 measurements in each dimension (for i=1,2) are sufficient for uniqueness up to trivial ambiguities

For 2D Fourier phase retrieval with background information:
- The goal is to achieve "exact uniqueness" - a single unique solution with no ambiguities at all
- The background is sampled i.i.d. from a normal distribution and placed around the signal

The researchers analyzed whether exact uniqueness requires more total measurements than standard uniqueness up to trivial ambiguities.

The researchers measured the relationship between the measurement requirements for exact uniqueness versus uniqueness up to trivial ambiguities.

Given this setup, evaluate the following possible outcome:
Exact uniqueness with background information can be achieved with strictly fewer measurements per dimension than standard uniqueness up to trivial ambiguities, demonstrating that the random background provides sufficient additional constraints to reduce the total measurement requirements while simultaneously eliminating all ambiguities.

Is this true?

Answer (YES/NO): NO